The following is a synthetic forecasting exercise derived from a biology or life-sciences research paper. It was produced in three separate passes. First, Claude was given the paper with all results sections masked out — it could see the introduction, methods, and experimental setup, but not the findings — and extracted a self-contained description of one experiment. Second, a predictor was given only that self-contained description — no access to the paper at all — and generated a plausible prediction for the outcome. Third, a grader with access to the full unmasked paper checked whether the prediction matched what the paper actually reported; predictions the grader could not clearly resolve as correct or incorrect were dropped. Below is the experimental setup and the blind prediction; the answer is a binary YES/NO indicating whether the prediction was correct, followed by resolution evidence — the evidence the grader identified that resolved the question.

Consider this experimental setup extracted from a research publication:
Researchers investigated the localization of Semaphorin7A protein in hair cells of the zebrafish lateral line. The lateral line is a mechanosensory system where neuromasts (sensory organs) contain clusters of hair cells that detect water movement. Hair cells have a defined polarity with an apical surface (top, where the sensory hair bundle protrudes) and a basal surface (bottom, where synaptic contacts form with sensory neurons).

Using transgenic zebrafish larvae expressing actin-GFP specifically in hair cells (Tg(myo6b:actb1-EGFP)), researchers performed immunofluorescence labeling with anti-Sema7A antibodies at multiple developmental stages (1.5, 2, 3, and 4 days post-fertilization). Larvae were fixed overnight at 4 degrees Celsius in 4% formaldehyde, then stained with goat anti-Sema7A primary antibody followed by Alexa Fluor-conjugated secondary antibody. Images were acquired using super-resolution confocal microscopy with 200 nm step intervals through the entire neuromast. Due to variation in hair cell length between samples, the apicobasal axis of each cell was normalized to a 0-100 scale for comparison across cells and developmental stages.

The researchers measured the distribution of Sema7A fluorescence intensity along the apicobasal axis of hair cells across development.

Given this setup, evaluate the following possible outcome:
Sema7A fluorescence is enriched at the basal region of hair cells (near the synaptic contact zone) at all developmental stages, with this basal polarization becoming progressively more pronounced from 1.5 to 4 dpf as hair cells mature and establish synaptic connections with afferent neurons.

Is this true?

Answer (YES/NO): NO